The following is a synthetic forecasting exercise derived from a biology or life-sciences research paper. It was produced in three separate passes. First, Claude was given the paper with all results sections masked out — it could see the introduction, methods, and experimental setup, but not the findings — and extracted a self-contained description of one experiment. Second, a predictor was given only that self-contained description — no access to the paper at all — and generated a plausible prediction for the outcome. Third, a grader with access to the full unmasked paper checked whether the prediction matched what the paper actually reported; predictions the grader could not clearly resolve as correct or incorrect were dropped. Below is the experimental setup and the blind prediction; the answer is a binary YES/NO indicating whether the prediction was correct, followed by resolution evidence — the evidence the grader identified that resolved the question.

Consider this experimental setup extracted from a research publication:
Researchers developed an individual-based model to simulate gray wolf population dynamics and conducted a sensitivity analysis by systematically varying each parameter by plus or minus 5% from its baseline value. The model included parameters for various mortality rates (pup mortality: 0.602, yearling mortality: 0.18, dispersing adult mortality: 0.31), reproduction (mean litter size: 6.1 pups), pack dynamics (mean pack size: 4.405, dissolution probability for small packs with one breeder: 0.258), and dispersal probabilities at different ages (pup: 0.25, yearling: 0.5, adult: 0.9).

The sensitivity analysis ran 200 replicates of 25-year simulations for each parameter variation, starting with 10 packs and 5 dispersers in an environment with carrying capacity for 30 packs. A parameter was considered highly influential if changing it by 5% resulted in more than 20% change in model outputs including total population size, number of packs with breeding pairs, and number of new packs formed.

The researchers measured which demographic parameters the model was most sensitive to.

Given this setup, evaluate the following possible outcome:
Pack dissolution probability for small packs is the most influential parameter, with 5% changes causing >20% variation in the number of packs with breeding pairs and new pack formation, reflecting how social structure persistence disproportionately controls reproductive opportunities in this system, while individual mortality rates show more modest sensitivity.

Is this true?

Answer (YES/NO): NO